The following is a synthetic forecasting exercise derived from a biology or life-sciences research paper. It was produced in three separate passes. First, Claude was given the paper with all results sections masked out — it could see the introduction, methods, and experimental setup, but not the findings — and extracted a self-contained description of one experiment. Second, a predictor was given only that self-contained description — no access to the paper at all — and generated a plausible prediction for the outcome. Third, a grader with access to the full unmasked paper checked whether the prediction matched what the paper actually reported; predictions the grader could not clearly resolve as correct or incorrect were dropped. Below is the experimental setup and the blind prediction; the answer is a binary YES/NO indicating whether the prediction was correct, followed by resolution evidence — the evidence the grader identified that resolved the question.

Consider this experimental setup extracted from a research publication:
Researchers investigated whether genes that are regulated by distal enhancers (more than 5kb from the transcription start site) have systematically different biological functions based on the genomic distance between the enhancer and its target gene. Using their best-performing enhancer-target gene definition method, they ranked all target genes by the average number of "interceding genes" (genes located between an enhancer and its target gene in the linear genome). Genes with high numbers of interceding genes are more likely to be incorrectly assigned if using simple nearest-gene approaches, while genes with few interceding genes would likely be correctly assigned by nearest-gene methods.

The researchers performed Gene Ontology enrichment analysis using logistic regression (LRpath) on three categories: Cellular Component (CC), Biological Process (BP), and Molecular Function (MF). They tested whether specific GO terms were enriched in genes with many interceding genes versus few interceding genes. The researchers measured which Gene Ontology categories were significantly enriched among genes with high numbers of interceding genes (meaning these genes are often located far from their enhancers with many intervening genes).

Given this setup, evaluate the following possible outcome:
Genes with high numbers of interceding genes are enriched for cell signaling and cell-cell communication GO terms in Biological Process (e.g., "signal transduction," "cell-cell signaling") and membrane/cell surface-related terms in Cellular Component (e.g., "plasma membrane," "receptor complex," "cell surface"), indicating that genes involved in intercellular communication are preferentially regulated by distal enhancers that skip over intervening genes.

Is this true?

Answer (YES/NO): NO